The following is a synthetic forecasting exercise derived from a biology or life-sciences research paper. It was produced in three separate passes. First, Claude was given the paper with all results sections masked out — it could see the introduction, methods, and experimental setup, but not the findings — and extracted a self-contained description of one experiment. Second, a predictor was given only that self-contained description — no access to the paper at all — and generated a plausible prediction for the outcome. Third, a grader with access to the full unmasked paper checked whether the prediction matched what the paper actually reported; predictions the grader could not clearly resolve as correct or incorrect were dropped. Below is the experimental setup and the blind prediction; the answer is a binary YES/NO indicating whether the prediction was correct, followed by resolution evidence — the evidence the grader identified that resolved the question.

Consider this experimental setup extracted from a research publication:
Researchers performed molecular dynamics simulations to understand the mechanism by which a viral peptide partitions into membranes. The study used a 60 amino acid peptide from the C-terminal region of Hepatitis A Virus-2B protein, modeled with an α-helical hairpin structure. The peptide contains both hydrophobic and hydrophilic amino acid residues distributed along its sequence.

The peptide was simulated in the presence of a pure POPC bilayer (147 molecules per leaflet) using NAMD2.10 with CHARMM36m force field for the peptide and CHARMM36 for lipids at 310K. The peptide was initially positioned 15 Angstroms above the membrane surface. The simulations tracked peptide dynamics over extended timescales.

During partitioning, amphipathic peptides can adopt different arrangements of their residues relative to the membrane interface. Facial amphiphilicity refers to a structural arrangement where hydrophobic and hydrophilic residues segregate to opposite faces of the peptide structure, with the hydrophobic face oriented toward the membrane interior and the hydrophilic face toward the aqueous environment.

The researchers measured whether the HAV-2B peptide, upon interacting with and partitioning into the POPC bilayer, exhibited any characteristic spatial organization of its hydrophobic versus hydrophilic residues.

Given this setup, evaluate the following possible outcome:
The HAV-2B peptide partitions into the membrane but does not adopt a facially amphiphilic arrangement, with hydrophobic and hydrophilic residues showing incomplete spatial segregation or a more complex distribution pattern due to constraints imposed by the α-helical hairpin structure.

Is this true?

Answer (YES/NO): NO